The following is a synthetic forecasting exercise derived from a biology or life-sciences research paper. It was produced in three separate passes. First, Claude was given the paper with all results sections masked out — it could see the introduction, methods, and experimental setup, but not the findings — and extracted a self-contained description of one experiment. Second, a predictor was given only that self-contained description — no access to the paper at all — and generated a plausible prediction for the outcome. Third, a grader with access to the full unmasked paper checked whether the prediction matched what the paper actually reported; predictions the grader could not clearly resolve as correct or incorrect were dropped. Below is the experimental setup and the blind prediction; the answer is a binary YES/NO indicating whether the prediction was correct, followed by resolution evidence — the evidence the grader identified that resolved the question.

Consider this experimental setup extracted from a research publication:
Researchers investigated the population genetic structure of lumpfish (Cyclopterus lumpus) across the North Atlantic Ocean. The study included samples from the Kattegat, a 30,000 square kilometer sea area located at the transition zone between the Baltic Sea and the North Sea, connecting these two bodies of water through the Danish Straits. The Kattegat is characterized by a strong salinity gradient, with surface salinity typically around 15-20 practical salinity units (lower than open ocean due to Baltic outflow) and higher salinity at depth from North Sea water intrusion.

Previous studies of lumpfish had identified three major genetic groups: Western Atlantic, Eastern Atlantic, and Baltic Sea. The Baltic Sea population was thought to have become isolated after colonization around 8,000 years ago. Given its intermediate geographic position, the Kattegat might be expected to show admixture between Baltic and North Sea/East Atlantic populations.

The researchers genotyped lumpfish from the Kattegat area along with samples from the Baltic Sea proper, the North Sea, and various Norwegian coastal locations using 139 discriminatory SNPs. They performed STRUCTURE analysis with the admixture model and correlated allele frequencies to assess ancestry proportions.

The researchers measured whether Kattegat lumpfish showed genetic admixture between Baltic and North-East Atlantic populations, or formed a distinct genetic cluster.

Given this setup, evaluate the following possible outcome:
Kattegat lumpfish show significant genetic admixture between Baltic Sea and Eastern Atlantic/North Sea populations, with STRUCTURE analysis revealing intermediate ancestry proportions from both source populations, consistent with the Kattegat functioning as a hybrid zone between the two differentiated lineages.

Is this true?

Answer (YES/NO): NO